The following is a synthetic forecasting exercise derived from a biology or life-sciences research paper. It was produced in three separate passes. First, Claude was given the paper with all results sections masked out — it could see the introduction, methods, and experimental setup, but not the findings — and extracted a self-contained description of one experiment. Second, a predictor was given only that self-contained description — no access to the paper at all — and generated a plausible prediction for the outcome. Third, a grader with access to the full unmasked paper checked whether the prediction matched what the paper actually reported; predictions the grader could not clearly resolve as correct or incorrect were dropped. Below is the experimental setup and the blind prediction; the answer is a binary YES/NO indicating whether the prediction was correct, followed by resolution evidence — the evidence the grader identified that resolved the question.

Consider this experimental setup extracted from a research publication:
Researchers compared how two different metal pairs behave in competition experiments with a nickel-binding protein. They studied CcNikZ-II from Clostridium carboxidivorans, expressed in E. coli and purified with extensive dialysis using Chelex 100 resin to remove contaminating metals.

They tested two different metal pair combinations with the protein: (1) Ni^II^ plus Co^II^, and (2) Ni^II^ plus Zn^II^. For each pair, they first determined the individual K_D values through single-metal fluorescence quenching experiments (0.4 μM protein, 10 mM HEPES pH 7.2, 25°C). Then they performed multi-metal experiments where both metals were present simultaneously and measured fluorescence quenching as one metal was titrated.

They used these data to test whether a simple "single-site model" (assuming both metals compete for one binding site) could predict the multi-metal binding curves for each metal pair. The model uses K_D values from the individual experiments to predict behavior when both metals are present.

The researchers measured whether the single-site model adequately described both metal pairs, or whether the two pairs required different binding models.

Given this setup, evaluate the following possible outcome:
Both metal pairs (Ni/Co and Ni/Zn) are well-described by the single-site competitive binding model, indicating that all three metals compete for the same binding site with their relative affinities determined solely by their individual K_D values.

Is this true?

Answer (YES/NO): NO